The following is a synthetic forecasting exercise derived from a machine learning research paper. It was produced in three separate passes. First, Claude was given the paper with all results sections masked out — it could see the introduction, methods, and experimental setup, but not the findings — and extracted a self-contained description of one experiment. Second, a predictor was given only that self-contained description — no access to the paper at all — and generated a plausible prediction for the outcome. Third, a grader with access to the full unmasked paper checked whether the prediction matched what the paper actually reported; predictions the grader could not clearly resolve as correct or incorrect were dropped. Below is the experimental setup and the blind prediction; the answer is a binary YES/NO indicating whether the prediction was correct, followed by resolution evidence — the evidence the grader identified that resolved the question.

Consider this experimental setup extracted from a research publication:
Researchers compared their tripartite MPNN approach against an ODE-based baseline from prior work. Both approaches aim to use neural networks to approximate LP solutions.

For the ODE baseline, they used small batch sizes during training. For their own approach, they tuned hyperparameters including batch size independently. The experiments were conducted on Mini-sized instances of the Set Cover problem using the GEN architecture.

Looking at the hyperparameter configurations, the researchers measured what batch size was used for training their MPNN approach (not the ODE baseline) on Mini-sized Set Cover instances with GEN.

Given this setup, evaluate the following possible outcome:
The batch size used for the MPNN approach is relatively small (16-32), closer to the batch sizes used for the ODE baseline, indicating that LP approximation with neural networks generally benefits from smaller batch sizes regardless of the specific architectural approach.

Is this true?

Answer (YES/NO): NO